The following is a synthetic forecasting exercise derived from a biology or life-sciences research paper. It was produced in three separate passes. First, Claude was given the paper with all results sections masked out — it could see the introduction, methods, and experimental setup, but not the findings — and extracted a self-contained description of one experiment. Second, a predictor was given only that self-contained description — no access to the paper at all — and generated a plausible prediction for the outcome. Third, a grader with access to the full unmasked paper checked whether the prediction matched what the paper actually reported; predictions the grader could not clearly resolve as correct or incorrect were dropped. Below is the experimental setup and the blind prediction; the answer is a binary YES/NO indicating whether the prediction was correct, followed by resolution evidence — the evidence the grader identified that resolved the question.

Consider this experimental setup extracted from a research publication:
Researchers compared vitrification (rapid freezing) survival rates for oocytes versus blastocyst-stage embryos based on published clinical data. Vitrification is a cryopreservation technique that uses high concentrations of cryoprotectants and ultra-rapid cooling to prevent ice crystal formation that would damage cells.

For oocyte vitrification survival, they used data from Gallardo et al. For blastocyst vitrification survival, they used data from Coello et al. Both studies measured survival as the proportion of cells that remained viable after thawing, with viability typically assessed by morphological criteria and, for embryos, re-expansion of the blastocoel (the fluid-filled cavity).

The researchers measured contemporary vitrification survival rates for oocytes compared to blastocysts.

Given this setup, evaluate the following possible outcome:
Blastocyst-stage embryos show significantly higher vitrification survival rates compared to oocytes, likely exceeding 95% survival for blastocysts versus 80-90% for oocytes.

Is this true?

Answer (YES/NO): NO